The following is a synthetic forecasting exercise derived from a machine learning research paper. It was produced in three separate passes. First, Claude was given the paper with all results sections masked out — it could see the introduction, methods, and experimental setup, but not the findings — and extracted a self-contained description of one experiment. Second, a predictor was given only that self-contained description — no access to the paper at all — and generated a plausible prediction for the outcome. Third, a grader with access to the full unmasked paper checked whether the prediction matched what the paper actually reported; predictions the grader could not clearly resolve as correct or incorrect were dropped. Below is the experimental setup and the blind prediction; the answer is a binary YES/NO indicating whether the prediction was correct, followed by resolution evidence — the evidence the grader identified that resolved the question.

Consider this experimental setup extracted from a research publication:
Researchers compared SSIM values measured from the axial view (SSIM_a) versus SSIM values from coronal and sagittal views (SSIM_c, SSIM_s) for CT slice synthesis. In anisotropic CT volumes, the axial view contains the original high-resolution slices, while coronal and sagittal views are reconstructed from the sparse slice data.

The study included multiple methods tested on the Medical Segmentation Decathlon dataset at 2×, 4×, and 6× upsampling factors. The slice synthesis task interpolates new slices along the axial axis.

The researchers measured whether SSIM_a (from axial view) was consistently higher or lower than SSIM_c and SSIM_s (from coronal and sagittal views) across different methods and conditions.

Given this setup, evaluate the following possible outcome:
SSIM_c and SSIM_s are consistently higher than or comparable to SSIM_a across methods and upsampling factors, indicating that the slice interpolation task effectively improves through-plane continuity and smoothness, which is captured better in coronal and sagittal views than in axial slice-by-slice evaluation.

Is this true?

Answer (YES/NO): NO